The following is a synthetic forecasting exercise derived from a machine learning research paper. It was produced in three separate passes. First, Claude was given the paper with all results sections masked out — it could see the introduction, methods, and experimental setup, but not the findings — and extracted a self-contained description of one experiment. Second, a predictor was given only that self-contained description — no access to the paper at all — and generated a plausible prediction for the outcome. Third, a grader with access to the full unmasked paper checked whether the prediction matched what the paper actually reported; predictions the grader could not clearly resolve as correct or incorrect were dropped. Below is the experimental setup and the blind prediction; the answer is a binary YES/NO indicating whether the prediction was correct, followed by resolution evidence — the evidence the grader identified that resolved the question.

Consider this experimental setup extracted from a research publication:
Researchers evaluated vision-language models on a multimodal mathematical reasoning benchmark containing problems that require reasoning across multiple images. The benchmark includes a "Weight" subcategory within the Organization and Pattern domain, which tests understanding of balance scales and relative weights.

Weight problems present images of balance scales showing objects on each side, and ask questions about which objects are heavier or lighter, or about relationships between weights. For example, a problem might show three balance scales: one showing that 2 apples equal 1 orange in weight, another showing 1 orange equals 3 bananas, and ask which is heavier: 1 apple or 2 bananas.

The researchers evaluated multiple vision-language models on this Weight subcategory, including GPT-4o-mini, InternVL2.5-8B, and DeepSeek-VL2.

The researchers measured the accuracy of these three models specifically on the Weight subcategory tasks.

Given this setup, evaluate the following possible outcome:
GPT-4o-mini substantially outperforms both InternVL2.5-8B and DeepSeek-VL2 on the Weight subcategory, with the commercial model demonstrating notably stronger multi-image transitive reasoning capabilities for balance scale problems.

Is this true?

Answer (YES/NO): YES